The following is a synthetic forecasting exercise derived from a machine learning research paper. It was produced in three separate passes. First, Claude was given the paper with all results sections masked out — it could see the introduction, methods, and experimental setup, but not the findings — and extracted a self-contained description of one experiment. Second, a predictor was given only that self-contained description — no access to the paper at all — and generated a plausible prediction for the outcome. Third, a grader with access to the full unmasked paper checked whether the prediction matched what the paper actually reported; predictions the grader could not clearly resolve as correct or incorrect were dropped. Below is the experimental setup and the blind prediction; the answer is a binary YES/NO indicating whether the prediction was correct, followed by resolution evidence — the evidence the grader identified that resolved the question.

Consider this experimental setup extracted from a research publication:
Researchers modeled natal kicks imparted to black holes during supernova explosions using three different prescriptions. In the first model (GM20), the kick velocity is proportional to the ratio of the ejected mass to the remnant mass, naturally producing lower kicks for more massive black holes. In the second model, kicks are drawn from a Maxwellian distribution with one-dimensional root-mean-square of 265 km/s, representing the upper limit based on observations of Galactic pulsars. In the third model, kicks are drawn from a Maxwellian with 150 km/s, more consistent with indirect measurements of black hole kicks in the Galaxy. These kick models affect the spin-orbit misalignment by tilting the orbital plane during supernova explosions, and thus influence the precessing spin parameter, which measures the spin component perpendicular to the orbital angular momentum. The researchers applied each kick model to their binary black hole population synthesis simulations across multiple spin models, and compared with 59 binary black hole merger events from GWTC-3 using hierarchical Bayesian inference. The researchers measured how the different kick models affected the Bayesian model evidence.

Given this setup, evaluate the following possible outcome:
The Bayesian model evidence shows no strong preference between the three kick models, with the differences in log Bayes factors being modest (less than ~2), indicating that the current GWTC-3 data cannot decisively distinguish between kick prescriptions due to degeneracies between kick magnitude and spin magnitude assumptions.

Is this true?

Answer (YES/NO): NO